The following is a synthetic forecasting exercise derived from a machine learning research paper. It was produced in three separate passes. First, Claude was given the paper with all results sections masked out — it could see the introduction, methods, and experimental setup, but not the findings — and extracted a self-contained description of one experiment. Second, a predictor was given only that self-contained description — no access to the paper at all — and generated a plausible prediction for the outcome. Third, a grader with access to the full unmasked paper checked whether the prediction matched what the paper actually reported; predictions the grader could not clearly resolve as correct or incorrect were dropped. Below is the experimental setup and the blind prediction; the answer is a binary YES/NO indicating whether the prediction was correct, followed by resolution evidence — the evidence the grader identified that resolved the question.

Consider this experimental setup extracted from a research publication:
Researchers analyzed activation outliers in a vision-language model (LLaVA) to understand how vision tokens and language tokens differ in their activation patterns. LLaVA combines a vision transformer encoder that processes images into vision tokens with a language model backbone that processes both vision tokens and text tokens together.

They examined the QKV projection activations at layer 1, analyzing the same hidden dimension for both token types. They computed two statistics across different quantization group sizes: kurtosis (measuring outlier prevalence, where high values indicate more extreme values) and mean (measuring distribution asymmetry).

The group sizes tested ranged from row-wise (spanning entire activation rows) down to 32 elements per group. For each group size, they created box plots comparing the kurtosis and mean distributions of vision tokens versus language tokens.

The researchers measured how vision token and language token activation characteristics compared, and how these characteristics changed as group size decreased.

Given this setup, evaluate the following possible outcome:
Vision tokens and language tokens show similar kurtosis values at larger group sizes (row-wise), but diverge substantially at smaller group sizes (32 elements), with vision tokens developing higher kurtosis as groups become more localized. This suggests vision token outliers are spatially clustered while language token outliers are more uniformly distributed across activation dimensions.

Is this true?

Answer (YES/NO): NO